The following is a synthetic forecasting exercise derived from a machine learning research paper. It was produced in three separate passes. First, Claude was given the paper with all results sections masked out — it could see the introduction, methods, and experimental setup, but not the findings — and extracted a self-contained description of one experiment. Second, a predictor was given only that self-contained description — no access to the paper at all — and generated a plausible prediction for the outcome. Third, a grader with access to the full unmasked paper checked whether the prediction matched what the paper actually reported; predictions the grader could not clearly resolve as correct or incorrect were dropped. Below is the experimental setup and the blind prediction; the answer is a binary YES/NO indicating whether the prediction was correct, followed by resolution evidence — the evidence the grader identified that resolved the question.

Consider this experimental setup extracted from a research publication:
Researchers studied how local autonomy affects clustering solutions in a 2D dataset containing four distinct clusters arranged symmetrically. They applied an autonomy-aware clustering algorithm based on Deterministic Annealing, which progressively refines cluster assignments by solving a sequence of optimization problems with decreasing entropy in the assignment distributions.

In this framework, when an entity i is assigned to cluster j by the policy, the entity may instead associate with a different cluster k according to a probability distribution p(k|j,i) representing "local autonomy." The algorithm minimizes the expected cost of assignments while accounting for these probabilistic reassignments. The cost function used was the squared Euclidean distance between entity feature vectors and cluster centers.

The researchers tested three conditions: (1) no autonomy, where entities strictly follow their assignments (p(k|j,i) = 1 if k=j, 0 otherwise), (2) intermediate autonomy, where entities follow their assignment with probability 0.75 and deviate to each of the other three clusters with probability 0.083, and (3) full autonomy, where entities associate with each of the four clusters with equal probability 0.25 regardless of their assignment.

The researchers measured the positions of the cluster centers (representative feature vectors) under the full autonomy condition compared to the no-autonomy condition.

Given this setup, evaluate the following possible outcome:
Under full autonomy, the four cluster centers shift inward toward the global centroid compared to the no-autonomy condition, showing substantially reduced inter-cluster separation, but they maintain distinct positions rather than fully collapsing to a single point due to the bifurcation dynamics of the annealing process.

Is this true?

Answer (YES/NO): NO